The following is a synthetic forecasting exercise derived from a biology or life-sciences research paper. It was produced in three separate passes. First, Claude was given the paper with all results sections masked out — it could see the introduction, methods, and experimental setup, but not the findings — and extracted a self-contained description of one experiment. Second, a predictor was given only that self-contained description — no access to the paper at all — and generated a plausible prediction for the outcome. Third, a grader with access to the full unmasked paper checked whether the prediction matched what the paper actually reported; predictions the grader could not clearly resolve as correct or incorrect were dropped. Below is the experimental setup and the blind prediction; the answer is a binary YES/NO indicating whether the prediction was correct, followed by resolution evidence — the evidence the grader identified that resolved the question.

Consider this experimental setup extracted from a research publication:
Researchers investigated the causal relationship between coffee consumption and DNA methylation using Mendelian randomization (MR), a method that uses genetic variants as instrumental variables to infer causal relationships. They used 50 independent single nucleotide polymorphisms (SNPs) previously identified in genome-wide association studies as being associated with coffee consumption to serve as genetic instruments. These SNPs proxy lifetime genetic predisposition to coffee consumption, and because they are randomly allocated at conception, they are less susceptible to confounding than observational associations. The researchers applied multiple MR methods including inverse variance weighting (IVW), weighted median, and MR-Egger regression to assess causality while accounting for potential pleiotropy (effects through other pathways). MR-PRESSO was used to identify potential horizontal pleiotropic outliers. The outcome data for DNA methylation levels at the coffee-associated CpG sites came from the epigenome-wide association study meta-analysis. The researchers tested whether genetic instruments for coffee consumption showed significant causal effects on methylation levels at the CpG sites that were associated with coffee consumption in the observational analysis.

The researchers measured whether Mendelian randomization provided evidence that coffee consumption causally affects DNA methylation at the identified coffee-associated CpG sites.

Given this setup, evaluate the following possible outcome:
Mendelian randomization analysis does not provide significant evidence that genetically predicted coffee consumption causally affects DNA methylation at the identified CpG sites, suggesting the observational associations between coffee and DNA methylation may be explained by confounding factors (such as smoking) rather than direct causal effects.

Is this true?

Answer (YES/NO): YES